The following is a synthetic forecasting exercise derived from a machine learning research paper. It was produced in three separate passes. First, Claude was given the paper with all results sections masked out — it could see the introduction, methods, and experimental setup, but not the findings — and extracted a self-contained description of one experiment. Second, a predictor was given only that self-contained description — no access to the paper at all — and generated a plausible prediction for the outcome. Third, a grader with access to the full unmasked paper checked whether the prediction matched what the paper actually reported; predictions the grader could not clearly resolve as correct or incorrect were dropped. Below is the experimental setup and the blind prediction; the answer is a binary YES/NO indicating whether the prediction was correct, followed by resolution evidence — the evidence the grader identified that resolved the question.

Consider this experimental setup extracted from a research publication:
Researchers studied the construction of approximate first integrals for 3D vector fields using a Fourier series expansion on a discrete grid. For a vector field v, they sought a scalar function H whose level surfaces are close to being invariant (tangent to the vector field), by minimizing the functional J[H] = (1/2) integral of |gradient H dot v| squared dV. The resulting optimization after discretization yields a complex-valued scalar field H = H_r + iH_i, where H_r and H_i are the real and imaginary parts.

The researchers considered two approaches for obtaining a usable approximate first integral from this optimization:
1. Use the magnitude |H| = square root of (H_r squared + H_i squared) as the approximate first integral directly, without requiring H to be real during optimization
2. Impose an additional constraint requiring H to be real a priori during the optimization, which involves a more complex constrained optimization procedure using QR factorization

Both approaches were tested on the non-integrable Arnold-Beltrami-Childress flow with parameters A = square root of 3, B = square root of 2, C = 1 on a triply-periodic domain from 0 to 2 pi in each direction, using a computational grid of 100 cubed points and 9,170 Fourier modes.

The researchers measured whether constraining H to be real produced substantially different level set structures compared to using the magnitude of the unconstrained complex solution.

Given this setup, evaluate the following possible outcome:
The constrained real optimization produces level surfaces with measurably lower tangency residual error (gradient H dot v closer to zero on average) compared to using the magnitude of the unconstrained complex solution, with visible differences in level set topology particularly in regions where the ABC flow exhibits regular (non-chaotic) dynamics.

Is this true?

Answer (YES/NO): NO